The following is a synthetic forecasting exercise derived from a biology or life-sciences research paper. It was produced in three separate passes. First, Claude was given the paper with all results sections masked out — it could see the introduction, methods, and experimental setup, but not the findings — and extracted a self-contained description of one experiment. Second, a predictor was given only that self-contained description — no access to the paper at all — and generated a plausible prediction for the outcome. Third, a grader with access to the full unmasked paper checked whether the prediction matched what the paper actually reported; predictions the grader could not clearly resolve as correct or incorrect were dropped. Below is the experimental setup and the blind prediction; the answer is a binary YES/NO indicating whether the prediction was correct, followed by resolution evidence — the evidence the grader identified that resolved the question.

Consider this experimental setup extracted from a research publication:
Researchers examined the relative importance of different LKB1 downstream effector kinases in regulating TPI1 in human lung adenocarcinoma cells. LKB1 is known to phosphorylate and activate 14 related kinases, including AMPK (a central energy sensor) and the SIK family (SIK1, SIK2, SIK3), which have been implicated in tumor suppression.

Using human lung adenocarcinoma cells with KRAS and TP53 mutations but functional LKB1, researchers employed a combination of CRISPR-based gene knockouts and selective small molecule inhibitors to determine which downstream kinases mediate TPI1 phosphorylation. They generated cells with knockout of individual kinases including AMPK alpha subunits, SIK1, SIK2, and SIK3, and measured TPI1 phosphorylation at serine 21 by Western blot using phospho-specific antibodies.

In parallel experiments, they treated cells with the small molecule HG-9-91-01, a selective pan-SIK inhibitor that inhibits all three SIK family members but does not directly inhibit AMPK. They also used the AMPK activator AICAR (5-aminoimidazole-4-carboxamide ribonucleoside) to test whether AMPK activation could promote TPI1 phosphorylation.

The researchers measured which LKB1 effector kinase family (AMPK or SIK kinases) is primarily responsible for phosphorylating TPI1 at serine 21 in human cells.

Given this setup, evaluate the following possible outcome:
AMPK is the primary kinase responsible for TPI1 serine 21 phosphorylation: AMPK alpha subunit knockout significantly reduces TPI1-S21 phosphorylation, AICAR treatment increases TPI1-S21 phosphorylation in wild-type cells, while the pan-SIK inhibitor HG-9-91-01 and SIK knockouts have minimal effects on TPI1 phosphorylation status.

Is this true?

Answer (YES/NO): NO